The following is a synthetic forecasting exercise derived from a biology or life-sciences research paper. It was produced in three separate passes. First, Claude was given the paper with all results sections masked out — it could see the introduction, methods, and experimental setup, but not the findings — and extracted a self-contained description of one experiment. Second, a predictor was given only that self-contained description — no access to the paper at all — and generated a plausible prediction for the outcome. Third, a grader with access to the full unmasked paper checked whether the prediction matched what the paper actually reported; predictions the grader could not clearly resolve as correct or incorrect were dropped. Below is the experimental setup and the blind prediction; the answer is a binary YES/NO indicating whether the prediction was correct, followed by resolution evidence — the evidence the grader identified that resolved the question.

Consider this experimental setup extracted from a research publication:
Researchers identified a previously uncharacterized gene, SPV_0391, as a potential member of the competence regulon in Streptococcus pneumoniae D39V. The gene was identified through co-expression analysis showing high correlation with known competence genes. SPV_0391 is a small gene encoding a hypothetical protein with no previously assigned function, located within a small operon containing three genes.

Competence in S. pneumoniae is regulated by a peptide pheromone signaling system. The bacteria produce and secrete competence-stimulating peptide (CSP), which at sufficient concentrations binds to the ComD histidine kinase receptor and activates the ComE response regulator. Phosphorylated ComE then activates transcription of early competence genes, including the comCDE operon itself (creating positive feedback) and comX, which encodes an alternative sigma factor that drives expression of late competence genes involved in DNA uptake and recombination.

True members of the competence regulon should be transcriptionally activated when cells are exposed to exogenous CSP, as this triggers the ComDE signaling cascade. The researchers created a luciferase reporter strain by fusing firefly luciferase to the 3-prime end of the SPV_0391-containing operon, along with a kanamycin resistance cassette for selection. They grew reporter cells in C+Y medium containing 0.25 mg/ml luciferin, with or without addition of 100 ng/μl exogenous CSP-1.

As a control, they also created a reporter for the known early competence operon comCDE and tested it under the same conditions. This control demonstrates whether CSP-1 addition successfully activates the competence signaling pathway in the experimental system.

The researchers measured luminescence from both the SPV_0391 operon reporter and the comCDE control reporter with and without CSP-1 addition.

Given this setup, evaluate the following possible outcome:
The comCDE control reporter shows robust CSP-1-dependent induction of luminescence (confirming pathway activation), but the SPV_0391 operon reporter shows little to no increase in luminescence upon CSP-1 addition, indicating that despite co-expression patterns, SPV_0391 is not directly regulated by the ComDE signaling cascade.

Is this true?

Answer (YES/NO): NO